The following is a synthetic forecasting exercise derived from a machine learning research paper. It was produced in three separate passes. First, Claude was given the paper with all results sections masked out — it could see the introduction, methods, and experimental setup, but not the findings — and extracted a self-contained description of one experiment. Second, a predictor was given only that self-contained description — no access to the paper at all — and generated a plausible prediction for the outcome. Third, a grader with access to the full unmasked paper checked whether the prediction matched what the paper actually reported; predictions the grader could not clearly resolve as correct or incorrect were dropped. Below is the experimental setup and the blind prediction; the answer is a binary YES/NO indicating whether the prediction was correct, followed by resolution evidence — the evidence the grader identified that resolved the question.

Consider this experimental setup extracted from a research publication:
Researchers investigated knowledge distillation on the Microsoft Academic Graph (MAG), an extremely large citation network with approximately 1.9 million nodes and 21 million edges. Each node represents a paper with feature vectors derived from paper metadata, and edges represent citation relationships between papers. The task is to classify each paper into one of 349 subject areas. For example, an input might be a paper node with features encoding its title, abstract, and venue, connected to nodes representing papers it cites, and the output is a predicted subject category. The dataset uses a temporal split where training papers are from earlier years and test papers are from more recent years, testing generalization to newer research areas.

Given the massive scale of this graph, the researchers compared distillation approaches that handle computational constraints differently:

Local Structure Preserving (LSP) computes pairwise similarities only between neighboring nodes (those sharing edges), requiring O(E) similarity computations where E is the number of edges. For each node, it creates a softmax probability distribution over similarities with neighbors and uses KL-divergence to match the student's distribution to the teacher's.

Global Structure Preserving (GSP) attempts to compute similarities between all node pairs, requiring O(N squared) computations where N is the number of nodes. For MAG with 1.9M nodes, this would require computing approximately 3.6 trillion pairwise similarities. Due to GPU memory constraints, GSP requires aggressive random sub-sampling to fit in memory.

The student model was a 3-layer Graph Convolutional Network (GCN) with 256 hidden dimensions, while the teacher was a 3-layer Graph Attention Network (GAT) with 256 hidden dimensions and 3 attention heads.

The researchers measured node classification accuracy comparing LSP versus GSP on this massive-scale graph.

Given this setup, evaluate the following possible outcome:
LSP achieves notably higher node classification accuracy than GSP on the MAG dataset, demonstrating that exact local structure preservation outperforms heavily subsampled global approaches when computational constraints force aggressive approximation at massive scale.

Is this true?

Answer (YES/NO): NO